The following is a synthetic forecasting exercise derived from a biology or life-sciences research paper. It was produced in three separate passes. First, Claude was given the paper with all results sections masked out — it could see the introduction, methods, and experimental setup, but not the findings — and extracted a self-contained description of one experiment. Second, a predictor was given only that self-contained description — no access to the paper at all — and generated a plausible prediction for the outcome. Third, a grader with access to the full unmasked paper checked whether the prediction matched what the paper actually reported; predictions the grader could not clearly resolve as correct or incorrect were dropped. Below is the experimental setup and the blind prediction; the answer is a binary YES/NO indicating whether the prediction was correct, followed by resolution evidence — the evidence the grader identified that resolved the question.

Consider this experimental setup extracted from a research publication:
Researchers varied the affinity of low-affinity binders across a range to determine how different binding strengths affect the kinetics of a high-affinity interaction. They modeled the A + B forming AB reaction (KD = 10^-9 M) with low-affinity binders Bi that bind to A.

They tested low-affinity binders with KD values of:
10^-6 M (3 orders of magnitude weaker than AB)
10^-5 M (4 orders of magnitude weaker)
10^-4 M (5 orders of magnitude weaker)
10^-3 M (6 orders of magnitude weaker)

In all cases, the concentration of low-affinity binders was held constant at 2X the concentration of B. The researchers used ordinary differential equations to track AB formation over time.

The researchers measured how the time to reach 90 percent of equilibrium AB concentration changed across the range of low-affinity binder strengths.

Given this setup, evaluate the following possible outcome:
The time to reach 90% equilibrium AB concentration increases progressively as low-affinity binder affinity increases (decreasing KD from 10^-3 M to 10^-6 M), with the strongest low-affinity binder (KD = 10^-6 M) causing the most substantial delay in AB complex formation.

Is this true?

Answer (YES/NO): YES